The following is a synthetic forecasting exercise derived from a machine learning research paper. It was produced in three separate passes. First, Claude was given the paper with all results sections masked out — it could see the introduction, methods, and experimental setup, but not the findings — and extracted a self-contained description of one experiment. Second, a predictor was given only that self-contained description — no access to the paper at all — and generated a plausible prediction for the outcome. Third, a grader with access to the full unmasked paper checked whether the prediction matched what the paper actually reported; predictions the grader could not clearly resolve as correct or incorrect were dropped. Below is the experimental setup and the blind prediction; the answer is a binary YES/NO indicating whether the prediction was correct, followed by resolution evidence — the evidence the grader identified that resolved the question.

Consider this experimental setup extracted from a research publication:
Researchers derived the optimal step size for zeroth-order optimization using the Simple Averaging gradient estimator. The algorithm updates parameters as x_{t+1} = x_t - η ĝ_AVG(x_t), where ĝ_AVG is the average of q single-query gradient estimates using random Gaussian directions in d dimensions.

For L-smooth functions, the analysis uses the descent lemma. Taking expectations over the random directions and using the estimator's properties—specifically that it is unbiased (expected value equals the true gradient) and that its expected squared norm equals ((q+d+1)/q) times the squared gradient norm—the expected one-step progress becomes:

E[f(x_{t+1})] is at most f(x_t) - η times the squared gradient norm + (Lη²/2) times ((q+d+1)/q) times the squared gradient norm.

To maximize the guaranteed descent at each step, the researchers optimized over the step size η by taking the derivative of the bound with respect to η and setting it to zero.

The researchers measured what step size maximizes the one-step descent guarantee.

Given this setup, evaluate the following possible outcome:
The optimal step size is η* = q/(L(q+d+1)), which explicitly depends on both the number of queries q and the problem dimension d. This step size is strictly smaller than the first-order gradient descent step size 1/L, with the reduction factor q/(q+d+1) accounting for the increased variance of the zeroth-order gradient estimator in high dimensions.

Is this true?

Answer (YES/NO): YES